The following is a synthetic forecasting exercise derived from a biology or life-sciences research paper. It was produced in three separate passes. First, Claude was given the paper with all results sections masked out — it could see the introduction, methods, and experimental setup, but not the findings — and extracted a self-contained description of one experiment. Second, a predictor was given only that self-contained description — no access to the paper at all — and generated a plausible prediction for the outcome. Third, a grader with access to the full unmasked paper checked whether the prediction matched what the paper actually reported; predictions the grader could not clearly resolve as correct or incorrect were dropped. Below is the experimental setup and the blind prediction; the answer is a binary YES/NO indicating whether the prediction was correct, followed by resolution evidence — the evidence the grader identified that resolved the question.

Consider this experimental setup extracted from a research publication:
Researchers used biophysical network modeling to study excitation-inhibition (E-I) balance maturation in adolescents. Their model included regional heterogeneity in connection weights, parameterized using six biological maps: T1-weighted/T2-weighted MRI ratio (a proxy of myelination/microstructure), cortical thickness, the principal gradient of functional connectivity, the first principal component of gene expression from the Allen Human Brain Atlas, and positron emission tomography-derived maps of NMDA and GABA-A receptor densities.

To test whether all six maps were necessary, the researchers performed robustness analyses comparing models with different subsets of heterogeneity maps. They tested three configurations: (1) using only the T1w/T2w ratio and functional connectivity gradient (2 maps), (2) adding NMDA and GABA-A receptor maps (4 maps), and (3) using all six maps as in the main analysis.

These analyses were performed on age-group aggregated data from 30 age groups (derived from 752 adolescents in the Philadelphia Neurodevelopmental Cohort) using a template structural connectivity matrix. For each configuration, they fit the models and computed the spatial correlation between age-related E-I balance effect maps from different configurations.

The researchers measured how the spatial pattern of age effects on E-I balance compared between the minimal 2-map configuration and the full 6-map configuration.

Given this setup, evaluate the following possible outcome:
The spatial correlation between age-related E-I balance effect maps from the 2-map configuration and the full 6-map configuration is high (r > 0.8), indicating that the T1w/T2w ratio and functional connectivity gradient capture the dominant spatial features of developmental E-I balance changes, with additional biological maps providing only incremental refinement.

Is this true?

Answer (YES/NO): NO